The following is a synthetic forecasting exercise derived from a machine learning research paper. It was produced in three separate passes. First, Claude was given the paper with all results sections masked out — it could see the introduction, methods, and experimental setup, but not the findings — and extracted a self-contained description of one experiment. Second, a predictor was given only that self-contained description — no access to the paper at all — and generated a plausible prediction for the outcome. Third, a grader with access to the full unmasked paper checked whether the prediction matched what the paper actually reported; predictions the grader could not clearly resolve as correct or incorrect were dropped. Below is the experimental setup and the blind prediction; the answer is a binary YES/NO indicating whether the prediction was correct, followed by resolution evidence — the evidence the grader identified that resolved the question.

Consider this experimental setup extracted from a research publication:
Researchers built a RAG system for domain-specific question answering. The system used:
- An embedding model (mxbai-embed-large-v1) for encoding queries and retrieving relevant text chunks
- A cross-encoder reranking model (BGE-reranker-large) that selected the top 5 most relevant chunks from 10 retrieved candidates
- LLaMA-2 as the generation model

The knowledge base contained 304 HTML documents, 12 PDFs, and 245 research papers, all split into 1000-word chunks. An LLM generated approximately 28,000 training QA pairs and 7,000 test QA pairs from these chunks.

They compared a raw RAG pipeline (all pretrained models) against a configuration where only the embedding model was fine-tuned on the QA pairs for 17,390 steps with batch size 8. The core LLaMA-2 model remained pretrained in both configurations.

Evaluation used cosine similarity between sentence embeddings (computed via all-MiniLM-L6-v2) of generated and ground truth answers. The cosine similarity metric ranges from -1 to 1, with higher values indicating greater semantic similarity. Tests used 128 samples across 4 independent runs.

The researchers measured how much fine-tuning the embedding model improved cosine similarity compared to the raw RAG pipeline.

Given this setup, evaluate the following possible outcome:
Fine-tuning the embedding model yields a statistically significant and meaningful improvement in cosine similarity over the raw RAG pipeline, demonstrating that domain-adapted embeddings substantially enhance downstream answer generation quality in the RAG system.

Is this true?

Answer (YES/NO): NO